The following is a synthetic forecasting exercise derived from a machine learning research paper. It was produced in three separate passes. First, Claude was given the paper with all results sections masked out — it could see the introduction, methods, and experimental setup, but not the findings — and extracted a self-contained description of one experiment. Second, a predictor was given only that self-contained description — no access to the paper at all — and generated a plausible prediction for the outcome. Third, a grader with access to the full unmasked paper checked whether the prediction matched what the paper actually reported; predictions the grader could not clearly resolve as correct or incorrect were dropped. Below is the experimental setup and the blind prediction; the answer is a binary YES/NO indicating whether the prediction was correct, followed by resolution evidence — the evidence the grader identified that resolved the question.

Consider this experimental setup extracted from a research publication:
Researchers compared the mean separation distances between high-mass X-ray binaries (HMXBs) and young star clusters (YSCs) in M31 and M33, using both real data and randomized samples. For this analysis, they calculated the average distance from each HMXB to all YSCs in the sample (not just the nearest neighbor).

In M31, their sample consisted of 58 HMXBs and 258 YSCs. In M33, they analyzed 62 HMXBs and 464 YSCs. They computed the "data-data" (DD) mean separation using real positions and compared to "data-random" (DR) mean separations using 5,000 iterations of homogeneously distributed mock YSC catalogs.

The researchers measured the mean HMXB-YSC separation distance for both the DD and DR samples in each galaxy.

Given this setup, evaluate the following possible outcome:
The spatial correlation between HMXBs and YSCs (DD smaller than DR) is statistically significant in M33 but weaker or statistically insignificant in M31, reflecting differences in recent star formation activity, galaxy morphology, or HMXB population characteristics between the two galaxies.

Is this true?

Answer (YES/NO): NO